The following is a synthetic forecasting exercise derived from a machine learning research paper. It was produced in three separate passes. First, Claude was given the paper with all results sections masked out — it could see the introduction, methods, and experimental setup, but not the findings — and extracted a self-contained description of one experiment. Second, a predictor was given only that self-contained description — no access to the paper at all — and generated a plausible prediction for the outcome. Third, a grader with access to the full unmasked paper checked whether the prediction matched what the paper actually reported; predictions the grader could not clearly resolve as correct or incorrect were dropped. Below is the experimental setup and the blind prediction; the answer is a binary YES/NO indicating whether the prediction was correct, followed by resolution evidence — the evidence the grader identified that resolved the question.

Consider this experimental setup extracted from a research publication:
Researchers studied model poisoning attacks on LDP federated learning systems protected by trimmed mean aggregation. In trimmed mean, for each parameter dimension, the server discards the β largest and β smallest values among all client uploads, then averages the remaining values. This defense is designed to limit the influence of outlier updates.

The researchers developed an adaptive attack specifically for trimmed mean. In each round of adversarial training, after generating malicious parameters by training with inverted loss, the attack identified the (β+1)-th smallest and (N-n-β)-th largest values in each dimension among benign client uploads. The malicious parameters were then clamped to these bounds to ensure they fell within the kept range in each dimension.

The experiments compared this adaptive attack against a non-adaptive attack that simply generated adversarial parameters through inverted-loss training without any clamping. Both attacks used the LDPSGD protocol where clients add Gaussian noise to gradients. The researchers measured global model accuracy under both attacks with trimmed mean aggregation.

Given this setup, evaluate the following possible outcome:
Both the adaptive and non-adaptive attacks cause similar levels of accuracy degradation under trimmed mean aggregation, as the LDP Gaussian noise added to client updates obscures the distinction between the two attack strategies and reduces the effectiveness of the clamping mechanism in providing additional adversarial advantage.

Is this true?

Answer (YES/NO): NO